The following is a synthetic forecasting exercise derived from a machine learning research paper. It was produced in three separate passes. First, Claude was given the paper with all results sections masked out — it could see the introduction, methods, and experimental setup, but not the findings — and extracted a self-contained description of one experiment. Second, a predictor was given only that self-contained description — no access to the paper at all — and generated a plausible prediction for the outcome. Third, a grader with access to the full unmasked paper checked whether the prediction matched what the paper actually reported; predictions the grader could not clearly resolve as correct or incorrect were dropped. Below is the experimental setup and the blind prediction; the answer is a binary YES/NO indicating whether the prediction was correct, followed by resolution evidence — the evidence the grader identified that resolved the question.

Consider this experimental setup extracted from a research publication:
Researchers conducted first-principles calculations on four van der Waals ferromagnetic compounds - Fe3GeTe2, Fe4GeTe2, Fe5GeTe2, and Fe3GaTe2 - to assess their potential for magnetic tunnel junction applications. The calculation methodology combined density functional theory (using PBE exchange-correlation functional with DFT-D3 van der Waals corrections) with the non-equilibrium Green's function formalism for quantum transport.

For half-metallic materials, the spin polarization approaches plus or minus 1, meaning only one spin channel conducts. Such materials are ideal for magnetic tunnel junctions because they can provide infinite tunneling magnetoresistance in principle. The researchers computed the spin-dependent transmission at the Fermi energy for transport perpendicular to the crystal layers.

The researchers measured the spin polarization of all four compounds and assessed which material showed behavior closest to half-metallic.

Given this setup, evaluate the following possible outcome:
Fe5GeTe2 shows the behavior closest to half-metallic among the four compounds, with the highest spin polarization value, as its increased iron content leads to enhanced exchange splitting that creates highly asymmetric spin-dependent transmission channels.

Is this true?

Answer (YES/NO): NO